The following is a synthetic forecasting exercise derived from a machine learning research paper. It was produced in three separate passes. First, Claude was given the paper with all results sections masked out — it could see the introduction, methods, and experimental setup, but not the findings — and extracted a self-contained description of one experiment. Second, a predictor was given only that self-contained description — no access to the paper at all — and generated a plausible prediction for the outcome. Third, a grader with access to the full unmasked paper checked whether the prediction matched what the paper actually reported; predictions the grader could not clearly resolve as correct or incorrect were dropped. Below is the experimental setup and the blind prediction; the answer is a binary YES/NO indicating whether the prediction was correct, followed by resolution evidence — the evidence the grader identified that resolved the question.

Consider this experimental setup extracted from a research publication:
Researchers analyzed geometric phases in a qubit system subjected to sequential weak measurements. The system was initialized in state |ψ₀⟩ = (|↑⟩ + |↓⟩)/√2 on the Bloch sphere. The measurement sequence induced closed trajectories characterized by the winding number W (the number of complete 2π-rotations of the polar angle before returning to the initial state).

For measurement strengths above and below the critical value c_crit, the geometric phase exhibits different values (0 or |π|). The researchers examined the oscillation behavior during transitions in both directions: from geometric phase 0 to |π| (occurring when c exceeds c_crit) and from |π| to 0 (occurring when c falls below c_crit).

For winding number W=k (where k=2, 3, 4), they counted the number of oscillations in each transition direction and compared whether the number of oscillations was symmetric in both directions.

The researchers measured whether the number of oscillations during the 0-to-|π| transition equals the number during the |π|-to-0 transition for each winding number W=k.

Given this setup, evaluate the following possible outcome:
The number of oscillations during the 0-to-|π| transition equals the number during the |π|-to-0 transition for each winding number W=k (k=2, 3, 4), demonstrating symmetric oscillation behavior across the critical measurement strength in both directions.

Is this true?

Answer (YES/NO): NO